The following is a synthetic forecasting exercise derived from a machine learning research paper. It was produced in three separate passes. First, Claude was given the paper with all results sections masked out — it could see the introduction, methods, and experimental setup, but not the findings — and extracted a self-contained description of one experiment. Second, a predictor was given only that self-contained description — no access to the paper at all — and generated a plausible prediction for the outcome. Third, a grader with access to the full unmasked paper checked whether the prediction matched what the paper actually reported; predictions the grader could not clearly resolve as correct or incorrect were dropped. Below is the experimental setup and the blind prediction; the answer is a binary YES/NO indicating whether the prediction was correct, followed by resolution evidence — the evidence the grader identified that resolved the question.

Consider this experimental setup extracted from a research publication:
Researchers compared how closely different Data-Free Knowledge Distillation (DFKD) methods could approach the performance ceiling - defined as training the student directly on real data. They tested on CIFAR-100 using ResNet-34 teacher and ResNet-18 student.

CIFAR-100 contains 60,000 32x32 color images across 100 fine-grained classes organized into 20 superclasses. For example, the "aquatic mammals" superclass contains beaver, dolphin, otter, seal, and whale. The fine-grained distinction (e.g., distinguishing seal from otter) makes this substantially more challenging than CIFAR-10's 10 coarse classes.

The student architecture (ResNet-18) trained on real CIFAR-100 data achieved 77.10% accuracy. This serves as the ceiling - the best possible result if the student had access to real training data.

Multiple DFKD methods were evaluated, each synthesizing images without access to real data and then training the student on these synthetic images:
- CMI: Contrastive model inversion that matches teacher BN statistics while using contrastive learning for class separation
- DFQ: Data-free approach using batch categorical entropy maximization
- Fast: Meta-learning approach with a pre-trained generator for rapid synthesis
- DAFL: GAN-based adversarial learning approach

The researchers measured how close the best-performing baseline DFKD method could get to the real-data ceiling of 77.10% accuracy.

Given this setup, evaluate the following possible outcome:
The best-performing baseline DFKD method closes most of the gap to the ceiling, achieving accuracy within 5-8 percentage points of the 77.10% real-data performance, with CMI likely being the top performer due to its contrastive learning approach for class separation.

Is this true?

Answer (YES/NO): NO